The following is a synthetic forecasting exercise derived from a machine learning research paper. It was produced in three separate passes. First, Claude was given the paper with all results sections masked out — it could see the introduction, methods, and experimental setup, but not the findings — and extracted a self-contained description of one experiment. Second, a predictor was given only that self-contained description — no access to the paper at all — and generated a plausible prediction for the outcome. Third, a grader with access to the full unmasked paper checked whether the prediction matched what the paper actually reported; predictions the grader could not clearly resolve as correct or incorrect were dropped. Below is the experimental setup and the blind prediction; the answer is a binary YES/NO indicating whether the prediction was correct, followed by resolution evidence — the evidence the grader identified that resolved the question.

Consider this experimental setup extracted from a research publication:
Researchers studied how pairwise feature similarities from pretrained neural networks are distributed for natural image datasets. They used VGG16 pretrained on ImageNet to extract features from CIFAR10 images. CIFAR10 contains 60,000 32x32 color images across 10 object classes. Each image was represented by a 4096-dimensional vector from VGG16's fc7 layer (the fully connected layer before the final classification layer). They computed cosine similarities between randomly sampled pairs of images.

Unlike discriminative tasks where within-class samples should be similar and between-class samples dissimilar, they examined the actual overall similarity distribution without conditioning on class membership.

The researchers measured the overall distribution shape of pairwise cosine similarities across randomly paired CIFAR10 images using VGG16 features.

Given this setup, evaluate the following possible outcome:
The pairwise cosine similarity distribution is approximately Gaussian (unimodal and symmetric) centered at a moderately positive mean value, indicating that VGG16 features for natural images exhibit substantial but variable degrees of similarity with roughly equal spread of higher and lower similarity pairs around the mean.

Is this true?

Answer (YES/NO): NO